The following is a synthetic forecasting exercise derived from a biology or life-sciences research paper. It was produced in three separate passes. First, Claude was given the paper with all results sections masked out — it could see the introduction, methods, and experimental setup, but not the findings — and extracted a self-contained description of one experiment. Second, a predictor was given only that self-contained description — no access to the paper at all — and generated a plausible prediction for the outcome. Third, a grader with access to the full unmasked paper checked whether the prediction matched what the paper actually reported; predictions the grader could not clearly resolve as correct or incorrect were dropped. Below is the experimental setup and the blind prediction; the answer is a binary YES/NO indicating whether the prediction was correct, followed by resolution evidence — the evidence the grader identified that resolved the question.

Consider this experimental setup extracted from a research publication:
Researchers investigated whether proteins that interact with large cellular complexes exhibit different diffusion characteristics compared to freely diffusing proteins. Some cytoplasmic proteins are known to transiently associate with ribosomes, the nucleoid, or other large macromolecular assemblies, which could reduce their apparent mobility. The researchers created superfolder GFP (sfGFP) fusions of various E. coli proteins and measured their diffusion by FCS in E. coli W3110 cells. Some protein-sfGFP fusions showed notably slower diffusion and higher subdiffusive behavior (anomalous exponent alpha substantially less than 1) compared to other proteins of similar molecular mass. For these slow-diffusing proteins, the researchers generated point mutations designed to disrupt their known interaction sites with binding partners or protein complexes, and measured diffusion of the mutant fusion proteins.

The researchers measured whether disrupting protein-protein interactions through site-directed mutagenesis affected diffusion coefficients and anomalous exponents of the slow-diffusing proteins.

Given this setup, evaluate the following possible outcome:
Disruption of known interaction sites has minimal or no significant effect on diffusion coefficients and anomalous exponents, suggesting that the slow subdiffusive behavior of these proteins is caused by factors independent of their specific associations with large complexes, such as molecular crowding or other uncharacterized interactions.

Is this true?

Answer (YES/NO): NO